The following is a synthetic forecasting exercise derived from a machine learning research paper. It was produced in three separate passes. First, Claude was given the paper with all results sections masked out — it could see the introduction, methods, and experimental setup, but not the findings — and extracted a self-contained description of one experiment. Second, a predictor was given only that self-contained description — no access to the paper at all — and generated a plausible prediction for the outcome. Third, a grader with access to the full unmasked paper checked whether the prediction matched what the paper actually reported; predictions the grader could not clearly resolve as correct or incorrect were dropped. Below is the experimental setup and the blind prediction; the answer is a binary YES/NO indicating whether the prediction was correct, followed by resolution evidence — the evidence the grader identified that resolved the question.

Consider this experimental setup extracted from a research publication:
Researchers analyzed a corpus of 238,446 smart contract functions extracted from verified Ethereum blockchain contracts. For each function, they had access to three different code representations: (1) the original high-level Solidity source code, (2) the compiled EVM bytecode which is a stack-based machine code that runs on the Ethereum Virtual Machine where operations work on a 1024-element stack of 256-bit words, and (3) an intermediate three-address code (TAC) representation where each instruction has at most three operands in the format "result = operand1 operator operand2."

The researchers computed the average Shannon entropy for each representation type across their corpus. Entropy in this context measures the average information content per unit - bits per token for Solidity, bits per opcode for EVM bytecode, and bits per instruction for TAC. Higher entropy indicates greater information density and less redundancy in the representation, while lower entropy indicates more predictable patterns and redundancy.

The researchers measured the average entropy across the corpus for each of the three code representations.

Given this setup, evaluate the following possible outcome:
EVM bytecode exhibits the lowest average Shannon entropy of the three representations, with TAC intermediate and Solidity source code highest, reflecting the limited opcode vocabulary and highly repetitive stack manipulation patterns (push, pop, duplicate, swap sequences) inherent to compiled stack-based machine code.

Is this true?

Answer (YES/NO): NO